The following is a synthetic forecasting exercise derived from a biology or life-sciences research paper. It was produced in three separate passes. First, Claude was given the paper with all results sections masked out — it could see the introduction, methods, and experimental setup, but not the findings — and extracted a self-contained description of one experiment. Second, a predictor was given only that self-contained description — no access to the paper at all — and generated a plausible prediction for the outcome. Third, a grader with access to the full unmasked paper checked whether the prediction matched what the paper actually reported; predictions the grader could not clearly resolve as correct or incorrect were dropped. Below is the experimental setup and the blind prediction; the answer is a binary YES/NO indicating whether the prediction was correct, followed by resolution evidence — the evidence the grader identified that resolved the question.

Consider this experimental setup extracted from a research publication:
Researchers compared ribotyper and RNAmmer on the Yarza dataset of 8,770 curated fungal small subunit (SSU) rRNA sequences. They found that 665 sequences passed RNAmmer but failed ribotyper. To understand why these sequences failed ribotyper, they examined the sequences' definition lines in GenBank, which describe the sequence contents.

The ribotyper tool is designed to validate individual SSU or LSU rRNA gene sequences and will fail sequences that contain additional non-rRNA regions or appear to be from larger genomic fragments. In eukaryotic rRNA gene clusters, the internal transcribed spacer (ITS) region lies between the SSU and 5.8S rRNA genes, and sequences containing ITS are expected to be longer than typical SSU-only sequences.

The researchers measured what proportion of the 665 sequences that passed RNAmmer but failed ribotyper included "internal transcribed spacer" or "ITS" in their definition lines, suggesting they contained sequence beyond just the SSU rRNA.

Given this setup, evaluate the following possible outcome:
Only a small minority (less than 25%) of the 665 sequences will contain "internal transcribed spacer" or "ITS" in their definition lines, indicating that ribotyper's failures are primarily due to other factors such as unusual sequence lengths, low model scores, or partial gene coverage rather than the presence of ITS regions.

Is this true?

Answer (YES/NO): NO